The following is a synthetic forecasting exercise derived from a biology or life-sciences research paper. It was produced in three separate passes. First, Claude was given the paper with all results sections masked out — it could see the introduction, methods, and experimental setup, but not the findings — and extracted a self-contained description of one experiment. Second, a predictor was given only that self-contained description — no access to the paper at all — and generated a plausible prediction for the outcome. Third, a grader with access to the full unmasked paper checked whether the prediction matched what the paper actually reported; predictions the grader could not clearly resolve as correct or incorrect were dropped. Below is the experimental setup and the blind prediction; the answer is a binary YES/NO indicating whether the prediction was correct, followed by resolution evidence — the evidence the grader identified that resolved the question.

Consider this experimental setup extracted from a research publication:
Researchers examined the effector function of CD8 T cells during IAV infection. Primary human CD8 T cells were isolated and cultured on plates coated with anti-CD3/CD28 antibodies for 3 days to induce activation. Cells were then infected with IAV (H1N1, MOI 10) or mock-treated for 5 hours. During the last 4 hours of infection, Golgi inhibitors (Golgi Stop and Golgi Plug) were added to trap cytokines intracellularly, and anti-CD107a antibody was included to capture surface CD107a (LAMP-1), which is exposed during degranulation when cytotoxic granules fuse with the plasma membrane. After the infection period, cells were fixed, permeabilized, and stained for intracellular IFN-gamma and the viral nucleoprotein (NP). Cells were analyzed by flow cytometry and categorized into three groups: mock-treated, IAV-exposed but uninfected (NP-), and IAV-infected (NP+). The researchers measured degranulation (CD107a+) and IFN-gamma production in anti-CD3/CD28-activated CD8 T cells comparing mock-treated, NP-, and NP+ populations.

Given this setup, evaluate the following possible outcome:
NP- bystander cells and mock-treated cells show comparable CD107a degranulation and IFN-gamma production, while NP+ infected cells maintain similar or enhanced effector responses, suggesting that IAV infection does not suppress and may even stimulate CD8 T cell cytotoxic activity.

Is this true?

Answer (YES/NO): YES